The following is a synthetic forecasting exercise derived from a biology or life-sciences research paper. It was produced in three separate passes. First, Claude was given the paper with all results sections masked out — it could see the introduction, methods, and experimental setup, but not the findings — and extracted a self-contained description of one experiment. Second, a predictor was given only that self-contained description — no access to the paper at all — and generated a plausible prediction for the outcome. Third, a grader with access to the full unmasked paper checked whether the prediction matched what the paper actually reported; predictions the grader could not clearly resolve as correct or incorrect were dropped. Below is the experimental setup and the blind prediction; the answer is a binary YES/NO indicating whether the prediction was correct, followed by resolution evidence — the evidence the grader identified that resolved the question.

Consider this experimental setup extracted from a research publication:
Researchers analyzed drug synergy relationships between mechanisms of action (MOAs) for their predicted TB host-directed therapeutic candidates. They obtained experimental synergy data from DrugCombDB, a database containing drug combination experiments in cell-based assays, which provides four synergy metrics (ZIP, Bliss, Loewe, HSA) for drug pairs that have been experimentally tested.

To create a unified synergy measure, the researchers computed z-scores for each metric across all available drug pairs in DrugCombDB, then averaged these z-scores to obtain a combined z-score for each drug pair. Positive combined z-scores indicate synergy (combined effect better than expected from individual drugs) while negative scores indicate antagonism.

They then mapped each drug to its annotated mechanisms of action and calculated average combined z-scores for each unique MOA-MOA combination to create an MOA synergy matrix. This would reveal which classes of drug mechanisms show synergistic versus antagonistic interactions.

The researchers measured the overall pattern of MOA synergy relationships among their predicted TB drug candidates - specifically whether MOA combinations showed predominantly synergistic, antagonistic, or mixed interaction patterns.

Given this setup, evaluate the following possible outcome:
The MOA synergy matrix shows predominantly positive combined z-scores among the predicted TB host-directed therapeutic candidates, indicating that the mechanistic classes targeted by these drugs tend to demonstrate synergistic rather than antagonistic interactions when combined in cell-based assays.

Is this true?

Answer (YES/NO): NO